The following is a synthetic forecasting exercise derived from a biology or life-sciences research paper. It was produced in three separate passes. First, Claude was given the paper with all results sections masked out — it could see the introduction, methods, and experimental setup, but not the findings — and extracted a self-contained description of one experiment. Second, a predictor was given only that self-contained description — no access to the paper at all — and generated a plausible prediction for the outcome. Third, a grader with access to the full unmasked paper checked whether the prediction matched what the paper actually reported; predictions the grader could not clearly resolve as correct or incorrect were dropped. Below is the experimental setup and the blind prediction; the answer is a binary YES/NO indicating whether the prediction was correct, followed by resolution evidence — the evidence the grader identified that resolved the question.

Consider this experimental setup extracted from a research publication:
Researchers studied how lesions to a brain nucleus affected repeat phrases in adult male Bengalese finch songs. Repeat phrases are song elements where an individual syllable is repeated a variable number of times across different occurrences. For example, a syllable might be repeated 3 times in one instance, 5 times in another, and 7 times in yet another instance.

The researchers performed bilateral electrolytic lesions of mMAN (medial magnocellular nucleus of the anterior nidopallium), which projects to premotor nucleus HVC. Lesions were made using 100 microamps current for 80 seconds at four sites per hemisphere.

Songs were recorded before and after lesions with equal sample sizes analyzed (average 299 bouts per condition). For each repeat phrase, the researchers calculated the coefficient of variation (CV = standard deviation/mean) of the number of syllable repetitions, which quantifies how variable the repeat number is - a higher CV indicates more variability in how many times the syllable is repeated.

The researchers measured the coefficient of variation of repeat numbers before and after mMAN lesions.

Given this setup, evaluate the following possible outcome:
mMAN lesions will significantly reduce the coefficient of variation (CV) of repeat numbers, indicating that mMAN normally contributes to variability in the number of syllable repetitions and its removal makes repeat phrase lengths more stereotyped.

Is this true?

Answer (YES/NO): NO